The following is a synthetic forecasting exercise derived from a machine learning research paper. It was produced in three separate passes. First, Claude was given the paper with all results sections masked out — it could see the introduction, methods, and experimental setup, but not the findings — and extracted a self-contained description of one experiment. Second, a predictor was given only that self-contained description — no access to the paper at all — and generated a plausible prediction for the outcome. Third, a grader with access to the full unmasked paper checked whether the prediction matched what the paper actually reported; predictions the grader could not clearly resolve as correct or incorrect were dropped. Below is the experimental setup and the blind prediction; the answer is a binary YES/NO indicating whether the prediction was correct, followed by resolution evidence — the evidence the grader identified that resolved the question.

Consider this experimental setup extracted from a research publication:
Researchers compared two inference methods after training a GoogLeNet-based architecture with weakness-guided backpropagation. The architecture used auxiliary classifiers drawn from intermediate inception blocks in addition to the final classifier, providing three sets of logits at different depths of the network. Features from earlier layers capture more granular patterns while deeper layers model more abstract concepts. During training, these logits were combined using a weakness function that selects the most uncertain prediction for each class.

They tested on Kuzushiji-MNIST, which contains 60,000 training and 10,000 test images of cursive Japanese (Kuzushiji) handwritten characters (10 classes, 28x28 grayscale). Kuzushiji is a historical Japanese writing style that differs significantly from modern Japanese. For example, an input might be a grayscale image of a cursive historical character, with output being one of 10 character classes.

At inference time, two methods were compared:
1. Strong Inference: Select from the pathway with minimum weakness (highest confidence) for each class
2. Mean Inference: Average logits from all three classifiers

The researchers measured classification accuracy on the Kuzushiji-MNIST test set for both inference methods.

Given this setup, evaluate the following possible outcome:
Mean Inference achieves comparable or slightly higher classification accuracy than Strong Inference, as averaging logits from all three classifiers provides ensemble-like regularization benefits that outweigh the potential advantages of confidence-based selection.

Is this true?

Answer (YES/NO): YES